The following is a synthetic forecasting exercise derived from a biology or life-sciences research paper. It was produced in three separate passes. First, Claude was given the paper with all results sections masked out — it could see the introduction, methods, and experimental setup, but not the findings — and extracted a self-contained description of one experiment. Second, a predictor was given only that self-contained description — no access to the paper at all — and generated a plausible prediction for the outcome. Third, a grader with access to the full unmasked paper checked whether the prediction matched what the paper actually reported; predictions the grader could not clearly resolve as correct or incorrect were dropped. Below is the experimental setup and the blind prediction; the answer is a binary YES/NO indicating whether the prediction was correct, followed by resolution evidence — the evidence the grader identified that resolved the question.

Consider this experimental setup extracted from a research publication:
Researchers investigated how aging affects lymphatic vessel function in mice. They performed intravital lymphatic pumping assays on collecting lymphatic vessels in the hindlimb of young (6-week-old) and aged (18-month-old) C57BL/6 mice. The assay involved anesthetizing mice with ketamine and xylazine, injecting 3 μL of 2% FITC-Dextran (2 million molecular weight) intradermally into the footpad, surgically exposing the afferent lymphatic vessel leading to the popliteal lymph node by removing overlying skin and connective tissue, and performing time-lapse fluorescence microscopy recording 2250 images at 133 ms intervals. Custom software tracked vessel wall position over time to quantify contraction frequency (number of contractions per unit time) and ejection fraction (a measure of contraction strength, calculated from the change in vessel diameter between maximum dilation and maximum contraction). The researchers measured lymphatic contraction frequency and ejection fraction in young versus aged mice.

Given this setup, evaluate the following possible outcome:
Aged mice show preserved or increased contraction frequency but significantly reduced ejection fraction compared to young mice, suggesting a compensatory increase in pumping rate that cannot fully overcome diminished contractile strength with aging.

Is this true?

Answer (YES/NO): NO